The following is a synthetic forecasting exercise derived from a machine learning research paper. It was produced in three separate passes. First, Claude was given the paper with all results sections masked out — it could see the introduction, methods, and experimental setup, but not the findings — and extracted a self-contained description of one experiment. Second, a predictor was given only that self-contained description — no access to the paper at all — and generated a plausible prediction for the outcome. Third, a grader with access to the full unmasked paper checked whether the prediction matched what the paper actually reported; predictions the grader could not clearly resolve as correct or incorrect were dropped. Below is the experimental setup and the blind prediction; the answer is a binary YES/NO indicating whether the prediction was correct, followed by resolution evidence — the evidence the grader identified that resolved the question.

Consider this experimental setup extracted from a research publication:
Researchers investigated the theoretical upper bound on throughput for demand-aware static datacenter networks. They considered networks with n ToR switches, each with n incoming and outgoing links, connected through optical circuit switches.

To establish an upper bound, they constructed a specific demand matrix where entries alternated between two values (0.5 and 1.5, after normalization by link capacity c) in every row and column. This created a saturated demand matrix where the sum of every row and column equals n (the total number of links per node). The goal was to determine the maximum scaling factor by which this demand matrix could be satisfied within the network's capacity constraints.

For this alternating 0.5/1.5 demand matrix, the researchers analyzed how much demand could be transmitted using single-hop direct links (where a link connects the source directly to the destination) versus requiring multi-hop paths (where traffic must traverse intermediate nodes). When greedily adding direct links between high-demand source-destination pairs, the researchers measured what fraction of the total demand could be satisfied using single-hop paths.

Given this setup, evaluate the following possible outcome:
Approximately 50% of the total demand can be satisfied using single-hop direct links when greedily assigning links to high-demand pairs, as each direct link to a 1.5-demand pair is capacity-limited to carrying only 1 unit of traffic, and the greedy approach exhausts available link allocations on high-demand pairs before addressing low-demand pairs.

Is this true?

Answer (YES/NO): NO